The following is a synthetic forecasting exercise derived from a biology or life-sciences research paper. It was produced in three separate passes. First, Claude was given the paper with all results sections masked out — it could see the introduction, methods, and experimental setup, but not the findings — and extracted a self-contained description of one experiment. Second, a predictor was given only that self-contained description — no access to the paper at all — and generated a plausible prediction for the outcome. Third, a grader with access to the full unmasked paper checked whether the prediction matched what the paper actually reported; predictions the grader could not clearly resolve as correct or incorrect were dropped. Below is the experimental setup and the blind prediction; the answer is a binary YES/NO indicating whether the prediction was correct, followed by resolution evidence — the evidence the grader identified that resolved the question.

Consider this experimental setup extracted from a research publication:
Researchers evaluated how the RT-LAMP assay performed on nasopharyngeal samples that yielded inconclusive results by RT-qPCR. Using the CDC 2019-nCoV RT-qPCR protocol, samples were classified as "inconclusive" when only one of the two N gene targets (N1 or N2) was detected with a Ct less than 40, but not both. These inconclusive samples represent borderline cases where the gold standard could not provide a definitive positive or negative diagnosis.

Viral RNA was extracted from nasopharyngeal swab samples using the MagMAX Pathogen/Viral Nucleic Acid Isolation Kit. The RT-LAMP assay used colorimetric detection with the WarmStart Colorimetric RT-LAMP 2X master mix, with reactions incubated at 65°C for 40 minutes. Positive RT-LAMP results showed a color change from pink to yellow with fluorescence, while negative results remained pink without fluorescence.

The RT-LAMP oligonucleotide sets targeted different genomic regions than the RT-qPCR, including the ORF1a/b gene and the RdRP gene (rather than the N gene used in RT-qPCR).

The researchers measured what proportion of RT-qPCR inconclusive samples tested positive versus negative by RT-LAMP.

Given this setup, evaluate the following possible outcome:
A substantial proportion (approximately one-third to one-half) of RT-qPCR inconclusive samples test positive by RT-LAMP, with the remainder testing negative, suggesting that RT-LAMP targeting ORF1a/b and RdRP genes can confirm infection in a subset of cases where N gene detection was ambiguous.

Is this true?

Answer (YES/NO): NO